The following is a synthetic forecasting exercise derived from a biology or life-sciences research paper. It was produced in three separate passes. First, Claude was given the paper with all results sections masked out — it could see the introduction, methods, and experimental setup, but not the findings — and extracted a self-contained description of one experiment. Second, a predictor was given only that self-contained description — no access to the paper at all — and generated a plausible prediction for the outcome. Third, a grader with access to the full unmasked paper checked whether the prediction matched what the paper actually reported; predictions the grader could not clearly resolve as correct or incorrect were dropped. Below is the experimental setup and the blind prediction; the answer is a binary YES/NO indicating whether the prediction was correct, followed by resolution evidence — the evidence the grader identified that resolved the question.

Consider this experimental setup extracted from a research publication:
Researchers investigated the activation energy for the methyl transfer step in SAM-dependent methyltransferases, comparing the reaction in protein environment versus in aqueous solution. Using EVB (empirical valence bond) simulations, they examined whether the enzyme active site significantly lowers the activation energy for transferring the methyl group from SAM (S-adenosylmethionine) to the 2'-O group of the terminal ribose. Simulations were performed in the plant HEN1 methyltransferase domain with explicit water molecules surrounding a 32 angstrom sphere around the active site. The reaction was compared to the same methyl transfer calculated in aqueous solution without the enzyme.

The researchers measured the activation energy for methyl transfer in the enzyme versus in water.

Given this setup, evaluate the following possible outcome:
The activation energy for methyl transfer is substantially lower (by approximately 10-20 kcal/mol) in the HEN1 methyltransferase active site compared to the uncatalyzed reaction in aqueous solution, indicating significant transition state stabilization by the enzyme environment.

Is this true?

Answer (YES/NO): NO